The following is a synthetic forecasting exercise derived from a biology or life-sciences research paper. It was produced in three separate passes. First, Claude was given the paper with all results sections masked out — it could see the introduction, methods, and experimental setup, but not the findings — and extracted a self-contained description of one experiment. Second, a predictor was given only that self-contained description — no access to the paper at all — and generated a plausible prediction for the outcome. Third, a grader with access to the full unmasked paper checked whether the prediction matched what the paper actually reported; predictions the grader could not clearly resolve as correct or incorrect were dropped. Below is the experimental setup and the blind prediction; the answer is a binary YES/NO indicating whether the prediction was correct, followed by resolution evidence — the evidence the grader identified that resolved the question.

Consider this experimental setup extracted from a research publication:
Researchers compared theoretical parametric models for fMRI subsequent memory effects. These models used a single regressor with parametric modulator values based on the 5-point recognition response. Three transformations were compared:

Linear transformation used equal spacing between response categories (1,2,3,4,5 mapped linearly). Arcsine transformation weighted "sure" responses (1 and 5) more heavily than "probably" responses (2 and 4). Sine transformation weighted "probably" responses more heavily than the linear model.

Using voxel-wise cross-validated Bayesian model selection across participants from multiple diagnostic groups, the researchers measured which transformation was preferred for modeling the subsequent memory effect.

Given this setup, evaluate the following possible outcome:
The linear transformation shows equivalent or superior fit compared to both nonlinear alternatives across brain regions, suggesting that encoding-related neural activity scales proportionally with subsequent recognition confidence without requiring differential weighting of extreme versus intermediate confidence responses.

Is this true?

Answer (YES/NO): NO